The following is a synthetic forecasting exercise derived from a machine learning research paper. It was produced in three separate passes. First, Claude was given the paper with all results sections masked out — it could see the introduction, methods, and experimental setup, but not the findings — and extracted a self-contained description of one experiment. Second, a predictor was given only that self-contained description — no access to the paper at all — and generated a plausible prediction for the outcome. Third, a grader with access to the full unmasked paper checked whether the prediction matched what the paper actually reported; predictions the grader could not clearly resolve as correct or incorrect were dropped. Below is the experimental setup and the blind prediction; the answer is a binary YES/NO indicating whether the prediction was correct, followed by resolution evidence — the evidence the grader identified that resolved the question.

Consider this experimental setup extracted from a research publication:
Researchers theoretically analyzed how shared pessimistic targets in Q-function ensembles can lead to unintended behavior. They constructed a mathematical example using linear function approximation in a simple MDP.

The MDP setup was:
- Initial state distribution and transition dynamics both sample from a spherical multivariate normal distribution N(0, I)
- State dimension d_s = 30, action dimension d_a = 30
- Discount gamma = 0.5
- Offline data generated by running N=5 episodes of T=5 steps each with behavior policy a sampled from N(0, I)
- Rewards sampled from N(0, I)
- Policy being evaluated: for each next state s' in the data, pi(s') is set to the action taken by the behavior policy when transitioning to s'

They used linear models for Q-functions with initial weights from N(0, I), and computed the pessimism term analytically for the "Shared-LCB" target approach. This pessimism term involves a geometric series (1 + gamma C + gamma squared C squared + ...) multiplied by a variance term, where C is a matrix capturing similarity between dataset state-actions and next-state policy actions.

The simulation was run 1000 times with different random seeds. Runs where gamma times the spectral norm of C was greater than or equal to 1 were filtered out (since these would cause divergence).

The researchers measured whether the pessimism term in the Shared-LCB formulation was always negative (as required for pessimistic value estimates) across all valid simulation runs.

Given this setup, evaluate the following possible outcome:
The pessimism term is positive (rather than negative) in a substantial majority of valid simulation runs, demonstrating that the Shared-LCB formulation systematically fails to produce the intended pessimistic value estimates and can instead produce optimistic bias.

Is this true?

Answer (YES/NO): NO